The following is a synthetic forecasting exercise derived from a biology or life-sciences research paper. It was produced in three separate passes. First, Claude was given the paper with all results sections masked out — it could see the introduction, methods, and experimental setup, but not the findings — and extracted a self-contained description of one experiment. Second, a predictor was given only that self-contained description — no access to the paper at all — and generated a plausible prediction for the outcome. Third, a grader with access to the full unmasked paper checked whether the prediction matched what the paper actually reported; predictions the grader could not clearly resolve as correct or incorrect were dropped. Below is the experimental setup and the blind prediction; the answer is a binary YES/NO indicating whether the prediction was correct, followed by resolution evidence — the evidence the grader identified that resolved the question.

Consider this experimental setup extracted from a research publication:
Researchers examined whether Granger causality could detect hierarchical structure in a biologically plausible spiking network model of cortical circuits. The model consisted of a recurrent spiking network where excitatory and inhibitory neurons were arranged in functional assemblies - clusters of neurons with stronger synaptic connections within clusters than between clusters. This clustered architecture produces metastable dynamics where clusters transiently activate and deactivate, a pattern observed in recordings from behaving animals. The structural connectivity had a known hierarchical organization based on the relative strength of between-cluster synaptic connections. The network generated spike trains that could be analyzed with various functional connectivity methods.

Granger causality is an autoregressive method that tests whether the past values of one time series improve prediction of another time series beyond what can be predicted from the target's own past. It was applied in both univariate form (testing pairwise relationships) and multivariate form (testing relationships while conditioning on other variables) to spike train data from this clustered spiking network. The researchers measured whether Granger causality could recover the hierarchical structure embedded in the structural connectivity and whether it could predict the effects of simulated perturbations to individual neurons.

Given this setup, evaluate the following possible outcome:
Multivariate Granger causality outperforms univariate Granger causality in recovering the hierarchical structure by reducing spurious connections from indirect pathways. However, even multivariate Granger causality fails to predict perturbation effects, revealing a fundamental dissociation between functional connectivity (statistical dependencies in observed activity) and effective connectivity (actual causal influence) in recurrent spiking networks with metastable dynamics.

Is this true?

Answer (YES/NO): NO